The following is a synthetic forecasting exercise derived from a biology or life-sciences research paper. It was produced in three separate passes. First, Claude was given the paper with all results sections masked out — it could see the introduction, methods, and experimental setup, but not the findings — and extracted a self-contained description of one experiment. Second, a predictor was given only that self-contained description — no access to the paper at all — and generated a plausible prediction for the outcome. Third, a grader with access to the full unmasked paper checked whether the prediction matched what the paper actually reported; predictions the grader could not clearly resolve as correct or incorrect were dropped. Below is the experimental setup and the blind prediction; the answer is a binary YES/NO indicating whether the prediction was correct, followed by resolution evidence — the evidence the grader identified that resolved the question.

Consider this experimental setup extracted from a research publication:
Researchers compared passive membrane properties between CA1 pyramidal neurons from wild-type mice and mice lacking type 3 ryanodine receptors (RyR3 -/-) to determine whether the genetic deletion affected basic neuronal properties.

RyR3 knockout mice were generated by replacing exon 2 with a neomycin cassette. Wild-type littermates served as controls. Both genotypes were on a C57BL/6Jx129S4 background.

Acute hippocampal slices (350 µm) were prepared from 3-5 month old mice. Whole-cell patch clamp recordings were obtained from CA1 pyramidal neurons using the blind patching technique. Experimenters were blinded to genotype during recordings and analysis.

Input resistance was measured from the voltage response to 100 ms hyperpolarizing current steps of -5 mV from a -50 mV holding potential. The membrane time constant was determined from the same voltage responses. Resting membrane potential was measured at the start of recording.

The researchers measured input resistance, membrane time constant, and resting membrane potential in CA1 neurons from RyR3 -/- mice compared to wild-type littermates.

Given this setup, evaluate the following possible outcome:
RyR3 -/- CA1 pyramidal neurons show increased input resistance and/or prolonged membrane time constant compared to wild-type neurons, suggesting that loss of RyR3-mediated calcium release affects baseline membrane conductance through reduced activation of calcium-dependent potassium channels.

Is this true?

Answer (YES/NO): NO